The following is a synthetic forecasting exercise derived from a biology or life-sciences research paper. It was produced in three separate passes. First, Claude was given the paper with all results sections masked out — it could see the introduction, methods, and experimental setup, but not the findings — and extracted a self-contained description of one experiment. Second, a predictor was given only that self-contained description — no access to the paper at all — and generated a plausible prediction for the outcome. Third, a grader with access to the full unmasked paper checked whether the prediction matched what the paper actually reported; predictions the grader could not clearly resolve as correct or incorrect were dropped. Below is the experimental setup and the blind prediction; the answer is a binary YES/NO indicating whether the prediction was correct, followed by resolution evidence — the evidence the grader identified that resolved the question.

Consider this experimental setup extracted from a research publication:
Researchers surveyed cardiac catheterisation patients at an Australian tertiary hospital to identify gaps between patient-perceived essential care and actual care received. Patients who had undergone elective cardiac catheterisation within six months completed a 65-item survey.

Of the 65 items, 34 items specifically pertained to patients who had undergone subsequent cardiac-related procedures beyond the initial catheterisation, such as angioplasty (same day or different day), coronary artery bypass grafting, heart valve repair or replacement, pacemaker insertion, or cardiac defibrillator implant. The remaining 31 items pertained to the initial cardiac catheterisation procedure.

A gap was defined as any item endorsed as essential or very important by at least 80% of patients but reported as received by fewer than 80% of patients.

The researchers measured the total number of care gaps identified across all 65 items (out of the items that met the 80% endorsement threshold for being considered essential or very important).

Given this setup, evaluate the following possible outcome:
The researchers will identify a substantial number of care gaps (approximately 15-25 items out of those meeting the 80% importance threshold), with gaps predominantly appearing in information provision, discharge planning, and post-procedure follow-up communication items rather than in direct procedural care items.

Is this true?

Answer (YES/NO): NO